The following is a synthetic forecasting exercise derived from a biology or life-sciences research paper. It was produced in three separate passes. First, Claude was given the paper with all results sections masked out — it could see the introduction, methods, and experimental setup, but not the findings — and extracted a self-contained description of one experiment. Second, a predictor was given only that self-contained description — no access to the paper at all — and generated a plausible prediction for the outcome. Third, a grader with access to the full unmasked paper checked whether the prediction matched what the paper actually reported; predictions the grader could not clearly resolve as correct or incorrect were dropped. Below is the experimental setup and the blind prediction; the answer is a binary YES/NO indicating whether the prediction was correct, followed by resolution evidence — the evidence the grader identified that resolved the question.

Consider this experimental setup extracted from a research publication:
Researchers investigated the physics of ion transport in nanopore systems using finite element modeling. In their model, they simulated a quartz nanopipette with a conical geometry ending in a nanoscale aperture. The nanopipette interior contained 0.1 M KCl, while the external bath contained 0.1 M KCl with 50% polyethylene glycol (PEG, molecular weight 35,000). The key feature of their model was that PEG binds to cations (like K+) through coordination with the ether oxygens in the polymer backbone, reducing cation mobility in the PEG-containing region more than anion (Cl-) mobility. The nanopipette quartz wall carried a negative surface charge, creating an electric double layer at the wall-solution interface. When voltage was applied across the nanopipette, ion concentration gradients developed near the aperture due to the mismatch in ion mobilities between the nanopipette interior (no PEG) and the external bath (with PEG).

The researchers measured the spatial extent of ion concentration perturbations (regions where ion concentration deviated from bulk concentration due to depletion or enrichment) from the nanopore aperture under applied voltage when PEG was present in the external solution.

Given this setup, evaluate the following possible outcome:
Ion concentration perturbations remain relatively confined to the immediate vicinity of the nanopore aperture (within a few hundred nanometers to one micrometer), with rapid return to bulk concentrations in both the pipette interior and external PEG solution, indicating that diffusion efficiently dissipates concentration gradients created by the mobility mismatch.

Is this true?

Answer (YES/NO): NO